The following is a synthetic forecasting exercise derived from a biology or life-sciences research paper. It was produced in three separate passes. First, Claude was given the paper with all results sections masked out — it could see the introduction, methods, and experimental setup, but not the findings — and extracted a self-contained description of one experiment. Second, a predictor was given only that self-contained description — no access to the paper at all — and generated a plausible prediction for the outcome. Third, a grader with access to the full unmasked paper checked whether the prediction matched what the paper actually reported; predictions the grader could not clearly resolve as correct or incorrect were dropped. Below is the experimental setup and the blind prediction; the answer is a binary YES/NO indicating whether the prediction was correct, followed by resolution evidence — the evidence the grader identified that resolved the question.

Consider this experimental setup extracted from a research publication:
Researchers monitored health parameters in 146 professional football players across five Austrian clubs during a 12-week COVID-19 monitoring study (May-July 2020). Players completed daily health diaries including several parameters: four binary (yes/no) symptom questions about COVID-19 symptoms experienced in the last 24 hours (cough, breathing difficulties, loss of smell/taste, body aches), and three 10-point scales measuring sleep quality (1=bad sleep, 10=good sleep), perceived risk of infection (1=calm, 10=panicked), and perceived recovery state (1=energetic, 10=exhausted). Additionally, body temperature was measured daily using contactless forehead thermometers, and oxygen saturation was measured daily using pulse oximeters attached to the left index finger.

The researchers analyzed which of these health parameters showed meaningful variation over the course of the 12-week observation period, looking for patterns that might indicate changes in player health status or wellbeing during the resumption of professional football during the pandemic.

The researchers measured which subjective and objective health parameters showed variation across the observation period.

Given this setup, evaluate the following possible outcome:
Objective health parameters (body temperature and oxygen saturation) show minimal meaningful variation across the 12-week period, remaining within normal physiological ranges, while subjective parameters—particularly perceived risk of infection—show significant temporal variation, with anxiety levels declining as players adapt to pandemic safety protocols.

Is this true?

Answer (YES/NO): NO